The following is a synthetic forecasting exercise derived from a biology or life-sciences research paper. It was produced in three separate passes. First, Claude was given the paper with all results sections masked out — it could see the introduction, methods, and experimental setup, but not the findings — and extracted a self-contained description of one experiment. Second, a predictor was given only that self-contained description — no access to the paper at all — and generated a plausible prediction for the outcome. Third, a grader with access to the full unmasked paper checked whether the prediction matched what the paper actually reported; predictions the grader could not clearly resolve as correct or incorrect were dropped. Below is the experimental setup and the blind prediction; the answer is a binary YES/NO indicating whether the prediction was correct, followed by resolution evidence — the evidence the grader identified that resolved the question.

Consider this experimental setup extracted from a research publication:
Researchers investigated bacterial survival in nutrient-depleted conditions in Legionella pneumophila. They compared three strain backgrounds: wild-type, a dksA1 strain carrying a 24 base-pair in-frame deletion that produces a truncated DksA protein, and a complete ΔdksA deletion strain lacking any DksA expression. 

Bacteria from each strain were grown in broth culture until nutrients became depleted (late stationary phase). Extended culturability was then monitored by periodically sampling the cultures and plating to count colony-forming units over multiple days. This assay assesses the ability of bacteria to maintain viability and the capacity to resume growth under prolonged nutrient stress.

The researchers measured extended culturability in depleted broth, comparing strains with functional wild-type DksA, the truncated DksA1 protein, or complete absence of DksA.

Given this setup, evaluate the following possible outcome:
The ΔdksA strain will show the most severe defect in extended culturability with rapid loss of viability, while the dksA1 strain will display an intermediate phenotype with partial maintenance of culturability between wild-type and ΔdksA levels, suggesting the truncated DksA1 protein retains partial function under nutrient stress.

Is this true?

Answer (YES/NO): NO